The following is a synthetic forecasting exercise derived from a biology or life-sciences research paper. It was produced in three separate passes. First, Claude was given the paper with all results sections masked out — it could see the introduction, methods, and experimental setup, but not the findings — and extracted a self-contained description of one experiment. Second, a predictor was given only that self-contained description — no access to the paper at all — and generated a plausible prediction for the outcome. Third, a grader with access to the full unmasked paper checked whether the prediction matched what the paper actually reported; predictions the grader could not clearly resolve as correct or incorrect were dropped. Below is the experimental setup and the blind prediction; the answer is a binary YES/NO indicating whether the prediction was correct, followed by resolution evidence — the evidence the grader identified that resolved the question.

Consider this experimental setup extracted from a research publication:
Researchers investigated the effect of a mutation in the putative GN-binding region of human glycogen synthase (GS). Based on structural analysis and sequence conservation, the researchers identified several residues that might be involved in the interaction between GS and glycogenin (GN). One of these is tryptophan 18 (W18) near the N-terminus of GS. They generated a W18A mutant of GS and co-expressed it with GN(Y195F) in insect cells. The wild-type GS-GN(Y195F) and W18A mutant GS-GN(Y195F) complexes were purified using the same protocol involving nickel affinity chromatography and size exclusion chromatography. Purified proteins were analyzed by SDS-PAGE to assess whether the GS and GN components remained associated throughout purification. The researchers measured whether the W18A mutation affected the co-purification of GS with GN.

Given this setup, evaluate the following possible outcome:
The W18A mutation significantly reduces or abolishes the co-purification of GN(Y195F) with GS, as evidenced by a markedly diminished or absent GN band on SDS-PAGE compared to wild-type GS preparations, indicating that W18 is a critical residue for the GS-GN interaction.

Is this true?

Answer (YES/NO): NO